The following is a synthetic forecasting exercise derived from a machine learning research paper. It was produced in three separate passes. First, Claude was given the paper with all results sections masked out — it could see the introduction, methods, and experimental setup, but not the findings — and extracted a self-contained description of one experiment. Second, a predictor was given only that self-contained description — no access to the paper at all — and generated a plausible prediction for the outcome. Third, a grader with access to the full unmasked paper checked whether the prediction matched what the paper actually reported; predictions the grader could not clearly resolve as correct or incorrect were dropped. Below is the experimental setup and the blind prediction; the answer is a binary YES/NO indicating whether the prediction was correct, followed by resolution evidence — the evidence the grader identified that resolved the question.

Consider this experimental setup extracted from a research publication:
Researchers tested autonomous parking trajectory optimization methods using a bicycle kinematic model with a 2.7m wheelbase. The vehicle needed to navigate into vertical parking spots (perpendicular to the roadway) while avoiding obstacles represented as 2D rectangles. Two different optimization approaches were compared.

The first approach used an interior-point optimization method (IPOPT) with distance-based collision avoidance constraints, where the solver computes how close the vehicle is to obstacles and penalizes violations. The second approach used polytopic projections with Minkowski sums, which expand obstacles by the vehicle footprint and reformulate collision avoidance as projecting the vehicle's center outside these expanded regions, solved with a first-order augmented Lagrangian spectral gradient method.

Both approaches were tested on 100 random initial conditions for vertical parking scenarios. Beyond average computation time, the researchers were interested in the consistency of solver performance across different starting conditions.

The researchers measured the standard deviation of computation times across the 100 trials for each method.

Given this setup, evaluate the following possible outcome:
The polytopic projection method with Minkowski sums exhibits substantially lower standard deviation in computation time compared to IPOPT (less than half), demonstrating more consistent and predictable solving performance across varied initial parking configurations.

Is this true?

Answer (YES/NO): NO